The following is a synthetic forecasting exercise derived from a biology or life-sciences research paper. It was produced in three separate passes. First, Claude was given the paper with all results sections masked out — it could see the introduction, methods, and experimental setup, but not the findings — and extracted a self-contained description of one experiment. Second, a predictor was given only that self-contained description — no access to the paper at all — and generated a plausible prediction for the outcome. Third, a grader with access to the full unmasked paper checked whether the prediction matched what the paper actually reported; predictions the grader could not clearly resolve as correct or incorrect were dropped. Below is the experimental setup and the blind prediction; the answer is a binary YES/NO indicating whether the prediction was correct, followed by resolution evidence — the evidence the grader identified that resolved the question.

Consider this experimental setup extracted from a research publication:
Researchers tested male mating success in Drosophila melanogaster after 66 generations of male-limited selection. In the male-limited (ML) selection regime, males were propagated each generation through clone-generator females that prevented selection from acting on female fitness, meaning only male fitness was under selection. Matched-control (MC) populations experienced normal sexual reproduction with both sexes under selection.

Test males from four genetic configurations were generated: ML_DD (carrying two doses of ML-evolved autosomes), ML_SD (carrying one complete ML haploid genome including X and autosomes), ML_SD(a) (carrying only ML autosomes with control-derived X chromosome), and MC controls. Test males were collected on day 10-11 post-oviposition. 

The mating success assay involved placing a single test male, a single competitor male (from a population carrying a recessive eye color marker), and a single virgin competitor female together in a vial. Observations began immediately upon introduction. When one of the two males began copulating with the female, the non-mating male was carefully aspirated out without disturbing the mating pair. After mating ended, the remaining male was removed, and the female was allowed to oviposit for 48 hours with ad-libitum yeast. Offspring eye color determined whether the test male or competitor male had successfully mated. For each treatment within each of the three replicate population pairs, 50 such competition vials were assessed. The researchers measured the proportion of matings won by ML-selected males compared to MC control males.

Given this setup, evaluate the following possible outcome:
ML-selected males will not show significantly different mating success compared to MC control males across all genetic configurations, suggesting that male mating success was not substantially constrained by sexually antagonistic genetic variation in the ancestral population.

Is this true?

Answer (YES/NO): NO